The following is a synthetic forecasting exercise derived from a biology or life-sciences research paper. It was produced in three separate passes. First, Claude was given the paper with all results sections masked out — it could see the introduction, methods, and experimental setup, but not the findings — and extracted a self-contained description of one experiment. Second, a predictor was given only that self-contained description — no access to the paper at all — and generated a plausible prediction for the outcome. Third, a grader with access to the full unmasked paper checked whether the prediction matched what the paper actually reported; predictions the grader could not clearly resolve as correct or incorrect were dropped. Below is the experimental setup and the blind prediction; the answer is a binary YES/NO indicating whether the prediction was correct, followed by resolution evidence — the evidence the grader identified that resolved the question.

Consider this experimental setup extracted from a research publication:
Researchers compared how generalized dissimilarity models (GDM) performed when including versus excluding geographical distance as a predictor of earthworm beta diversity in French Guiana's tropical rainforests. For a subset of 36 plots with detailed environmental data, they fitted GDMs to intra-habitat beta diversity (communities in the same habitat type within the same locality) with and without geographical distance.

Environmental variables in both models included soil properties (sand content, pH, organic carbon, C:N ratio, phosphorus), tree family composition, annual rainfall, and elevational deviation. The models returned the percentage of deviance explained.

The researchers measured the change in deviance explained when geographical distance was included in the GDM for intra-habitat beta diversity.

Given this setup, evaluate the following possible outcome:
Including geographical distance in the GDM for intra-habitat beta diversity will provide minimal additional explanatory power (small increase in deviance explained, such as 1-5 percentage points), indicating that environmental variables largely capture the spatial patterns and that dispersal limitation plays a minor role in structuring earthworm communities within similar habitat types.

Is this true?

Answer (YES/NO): NO